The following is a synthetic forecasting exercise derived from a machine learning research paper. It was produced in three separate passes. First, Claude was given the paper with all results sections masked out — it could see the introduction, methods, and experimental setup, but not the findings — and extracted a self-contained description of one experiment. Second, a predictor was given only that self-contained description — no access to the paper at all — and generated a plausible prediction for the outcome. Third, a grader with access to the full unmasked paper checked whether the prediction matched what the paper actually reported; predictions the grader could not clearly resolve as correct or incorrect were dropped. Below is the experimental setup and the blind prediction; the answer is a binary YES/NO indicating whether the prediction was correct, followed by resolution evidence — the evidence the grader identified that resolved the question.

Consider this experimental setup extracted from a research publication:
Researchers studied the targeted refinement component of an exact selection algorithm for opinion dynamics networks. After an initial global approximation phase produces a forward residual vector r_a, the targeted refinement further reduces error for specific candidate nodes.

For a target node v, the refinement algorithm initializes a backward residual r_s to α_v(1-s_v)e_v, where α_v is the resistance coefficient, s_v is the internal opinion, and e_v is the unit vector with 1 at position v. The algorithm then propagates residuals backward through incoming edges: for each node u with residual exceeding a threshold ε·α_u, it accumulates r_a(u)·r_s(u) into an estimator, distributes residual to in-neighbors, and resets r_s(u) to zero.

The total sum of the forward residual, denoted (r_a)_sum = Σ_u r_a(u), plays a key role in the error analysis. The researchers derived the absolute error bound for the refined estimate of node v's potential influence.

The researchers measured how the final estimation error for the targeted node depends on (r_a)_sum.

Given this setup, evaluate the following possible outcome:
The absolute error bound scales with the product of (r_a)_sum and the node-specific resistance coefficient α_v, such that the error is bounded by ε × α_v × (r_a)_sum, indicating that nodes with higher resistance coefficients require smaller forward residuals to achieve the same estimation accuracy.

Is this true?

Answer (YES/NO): NO